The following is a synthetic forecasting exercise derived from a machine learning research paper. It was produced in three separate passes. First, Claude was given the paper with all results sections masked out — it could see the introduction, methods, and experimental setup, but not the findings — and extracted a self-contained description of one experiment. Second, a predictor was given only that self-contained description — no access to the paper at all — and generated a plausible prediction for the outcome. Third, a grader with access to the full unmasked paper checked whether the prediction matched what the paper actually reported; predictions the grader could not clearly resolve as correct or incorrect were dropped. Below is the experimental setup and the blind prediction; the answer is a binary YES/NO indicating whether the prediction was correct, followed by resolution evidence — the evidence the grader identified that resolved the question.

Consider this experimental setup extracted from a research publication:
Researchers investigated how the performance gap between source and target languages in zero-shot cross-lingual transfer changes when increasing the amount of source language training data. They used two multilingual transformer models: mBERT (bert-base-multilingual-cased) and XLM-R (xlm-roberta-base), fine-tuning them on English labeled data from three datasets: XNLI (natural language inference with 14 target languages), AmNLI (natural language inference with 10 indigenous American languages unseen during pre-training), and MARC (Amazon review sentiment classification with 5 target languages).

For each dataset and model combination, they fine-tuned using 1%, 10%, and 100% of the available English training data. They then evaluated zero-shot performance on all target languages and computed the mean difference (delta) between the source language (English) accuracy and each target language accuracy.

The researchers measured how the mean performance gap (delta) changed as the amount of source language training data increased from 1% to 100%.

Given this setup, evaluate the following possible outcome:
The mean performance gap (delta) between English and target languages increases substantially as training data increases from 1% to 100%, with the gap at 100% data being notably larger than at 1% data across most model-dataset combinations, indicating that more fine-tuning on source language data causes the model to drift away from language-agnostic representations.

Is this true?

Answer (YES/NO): YES